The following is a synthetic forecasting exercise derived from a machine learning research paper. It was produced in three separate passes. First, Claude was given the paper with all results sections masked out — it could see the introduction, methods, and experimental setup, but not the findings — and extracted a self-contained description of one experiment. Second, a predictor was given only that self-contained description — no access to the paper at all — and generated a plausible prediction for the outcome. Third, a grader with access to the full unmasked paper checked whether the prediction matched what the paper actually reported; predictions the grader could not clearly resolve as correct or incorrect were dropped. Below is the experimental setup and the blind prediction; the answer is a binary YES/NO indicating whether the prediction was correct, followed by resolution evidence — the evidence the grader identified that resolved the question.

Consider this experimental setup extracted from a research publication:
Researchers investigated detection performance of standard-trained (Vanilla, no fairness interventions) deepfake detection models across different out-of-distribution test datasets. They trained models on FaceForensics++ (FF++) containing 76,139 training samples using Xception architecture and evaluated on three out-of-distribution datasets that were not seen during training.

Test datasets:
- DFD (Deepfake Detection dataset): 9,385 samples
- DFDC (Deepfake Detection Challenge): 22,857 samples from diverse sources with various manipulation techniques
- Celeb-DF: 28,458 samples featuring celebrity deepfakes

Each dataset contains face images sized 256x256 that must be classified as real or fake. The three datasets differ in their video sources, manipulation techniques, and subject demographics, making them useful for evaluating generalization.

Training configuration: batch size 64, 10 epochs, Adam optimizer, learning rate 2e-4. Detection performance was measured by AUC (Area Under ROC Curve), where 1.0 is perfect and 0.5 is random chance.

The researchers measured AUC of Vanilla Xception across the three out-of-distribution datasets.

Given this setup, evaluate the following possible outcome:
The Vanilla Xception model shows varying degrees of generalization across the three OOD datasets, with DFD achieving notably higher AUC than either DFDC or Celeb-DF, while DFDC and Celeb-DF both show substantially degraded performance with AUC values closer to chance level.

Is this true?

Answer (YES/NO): YES